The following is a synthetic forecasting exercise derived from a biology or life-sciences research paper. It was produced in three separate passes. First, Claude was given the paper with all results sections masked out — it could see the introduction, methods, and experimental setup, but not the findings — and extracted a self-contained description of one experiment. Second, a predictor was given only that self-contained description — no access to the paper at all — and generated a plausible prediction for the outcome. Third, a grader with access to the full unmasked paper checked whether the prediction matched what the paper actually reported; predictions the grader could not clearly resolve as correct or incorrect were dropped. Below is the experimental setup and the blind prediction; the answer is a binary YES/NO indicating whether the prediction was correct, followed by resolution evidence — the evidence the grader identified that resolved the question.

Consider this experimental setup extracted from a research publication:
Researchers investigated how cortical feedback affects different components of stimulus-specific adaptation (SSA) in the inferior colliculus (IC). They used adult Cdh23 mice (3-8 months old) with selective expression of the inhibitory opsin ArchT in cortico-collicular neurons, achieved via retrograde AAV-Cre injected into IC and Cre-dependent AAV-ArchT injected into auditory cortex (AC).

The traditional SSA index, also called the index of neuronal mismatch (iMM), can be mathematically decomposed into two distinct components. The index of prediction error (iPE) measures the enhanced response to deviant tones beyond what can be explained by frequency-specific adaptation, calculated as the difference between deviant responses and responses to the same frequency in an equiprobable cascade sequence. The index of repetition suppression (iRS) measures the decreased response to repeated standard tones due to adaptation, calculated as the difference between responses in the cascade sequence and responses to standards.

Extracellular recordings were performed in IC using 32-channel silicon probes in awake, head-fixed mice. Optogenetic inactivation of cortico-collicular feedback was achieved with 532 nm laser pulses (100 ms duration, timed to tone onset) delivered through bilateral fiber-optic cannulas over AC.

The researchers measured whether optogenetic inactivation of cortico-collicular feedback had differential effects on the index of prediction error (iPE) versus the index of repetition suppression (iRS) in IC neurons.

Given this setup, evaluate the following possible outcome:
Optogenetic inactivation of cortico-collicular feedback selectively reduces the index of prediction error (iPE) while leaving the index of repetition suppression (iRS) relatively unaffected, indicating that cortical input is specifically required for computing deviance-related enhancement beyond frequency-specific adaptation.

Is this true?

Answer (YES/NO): YES